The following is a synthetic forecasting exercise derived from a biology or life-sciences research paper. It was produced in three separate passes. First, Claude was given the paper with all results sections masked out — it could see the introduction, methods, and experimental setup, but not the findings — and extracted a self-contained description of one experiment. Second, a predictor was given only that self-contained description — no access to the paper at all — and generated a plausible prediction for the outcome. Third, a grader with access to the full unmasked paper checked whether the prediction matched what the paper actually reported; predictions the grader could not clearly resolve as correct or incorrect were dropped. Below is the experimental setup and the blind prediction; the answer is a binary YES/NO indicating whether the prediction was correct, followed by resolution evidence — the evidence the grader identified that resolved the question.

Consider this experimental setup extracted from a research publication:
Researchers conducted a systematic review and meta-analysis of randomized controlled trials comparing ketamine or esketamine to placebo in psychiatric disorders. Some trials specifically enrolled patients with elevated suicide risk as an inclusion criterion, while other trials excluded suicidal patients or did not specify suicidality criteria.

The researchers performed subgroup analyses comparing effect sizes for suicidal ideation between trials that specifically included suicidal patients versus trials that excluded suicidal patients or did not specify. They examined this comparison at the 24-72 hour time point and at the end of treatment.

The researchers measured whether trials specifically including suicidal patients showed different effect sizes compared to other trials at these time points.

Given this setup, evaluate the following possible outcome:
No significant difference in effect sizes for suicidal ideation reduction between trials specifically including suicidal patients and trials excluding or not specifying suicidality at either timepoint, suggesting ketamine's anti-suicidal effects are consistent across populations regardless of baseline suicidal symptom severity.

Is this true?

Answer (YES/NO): NO